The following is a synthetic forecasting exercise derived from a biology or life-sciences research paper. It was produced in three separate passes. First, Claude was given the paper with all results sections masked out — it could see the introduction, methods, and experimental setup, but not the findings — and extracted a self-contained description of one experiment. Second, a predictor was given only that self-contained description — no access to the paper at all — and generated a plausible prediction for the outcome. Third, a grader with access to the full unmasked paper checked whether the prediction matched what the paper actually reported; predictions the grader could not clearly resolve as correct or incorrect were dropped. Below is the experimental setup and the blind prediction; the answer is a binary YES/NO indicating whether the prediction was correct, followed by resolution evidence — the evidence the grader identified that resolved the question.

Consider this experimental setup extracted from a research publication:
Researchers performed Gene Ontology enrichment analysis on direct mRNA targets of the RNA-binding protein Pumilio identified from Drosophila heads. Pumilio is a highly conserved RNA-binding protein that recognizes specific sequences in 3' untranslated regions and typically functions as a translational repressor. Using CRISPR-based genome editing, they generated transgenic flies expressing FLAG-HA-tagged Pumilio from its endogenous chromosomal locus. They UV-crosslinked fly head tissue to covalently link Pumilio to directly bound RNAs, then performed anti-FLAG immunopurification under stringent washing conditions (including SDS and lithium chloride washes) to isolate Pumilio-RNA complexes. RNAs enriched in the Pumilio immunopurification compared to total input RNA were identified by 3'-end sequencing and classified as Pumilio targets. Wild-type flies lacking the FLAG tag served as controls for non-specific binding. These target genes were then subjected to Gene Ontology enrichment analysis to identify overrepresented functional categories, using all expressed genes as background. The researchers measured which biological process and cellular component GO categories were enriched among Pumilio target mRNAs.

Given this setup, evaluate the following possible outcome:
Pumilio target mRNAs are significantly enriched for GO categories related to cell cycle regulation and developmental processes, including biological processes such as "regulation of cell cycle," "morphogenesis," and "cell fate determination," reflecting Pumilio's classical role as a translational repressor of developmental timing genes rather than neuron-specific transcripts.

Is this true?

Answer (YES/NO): NO